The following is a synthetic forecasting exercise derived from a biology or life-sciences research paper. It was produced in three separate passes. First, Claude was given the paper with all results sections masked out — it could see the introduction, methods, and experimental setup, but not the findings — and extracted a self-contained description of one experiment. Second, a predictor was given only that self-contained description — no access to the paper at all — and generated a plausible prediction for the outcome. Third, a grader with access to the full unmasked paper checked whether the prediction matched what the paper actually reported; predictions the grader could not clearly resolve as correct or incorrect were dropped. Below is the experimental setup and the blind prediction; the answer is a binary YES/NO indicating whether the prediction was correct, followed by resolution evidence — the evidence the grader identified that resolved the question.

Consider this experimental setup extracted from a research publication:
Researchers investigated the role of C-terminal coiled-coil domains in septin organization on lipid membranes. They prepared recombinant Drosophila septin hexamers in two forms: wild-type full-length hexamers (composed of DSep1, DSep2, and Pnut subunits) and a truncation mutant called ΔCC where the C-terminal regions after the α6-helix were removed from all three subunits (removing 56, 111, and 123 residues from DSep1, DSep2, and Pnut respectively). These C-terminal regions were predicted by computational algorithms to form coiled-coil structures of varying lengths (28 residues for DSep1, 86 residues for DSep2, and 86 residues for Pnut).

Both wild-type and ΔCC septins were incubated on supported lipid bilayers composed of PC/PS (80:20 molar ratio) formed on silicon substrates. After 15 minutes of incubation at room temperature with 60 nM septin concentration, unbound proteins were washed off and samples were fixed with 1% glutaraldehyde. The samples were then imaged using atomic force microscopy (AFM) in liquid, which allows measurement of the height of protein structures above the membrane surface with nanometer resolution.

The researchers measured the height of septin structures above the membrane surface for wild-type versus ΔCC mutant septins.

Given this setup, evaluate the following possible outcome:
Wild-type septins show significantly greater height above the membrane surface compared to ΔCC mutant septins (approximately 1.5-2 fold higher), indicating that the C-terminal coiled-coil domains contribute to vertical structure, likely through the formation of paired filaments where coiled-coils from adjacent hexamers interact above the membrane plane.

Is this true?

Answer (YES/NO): NO